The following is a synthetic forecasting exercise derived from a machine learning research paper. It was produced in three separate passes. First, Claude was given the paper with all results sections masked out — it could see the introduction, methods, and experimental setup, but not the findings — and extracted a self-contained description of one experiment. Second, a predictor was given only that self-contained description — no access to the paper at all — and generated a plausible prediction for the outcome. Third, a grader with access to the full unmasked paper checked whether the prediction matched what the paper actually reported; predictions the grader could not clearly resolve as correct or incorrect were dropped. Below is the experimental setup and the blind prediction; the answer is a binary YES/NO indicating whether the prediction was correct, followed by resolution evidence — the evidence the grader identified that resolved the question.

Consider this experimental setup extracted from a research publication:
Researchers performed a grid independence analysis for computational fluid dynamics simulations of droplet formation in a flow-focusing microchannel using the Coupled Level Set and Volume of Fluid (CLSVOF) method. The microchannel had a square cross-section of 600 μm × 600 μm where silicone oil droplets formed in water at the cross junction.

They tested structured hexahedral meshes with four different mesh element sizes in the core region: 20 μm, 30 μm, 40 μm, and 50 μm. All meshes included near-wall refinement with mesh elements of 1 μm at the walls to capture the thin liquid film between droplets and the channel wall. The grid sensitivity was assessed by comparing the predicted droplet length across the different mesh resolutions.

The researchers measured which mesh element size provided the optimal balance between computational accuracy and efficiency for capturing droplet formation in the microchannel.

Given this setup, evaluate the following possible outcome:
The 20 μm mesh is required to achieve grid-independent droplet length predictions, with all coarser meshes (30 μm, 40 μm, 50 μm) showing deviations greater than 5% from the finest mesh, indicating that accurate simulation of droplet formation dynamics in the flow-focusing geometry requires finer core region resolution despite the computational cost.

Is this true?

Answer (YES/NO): NO